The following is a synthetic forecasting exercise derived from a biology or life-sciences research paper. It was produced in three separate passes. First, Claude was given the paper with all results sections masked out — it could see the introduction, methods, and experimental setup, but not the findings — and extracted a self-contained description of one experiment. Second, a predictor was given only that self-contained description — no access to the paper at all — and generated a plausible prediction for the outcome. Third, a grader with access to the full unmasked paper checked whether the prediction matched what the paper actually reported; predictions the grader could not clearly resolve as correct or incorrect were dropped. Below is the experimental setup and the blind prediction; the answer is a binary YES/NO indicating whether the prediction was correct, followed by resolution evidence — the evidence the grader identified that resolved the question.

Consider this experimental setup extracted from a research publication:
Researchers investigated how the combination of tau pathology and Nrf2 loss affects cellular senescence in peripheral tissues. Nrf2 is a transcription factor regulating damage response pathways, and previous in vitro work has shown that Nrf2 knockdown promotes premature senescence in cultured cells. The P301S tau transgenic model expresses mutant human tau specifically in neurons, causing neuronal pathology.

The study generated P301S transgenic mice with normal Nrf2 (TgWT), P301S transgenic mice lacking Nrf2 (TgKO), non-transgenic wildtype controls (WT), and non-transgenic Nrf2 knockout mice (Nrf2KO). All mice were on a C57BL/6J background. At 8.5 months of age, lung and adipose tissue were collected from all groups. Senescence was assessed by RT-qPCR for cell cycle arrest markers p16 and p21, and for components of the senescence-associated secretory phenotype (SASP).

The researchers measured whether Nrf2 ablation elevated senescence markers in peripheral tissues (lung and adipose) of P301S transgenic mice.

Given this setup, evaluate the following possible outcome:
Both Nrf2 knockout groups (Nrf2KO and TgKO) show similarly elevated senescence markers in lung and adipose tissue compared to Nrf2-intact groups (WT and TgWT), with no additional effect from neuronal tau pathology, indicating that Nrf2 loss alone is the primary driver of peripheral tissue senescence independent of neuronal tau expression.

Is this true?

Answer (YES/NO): NO